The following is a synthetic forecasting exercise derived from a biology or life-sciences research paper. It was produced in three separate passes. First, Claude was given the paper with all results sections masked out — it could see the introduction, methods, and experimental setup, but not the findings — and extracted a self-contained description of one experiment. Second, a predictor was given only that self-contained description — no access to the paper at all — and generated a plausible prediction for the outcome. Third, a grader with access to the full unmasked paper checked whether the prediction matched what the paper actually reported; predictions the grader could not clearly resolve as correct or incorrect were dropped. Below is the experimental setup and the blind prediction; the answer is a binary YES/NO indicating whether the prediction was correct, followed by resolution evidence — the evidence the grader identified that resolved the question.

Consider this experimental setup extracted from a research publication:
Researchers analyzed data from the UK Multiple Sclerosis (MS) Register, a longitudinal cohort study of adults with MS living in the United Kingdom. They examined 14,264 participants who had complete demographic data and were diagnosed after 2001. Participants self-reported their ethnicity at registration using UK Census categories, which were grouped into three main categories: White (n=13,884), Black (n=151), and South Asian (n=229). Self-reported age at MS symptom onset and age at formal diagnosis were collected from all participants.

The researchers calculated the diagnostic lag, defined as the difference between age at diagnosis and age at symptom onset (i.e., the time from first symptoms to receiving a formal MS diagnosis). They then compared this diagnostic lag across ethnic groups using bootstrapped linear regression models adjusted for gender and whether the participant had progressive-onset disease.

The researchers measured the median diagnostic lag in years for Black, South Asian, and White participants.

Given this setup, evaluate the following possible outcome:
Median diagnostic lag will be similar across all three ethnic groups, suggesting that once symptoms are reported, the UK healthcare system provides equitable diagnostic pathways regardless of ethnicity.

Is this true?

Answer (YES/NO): NO